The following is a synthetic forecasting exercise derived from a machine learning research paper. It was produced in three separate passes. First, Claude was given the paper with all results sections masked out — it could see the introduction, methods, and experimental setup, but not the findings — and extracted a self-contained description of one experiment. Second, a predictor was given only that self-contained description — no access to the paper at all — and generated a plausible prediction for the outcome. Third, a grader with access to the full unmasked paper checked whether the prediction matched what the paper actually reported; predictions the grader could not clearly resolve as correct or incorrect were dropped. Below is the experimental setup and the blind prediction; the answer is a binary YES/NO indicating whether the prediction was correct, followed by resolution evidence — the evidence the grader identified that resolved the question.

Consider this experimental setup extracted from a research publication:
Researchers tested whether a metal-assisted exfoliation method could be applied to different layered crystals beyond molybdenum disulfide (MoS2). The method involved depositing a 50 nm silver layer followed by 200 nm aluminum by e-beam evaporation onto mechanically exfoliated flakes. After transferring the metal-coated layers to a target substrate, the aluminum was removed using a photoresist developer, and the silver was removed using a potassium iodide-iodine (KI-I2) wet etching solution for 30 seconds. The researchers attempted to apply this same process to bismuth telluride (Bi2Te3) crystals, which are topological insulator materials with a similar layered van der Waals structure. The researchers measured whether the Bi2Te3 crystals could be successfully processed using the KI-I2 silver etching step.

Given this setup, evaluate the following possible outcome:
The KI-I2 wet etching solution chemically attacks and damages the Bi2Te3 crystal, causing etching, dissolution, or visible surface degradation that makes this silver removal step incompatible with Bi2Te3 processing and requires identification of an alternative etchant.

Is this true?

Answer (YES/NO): YES